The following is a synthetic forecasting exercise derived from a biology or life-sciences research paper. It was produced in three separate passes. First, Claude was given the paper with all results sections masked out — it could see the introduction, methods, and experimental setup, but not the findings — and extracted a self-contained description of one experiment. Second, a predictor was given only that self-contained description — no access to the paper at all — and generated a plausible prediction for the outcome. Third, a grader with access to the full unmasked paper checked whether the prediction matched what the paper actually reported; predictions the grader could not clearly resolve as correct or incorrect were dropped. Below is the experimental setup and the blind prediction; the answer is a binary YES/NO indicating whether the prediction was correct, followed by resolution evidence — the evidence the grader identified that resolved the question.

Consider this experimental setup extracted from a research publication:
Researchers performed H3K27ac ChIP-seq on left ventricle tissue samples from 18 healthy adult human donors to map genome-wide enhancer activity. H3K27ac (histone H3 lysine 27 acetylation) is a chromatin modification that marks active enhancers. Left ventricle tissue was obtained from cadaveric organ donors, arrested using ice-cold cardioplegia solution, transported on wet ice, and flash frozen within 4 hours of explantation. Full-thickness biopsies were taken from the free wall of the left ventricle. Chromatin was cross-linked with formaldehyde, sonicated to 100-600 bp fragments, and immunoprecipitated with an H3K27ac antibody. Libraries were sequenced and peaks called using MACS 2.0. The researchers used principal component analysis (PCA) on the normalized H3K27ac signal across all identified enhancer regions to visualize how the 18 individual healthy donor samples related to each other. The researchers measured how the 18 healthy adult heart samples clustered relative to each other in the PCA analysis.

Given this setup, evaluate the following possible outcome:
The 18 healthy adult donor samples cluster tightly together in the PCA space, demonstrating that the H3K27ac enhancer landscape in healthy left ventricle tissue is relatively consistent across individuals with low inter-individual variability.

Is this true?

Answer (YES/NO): YES